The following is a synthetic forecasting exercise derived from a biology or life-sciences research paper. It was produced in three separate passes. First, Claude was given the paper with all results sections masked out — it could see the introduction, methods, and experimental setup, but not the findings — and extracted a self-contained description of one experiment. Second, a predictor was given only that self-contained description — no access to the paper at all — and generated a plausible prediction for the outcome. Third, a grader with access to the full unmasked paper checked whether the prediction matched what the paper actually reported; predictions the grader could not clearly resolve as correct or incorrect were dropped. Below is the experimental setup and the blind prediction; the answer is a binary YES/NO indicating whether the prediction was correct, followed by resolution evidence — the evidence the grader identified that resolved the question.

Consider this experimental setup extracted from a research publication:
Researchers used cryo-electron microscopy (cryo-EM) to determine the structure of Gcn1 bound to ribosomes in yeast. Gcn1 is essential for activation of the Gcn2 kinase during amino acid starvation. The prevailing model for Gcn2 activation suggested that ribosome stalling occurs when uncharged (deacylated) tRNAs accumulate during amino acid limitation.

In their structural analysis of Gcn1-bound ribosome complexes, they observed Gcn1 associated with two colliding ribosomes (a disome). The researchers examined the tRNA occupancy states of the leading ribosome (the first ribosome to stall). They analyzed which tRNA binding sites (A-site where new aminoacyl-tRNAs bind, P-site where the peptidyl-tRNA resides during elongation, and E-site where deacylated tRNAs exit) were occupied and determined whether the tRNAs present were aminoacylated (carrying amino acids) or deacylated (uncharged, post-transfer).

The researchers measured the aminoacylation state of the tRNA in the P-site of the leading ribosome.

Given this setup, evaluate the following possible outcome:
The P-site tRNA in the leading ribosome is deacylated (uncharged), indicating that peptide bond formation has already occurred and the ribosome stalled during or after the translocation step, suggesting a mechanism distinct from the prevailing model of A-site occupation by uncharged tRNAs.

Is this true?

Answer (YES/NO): YES